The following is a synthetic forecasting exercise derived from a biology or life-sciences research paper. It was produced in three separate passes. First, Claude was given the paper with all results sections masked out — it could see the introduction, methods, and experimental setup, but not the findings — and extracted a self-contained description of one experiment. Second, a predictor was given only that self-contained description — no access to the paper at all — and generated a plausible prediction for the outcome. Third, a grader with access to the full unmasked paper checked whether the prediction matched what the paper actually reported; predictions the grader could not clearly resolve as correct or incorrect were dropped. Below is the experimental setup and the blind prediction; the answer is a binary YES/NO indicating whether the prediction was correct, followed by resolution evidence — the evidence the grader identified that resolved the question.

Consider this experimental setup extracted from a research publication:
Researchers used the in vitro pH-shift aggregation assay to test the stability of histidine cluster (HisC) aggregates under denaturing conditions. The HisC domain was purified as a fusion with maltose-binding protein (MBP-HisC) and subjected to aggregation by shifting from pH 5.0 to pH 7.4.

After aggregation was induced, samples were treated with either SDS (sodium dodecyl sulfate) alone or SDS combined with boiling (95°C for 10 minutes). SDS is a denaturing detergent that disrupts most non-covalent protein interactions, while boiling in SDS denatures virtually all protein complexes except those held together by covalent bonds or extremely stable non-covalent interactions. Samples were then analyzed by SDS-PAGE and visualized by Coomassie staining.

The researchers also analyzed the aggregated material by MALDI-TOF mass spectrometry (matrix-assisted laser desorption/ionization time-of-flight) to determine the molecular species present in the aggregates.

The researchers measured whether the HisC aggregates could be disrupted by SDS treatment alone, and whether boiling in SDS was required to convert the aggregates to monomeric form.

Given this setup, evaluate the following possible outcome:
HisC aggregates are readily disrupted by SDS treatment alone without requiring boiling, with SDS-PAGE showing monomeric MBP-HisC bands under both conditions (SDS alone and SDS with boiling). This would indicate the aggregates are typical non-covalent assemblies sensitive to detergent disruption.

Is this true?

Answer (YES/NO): NO